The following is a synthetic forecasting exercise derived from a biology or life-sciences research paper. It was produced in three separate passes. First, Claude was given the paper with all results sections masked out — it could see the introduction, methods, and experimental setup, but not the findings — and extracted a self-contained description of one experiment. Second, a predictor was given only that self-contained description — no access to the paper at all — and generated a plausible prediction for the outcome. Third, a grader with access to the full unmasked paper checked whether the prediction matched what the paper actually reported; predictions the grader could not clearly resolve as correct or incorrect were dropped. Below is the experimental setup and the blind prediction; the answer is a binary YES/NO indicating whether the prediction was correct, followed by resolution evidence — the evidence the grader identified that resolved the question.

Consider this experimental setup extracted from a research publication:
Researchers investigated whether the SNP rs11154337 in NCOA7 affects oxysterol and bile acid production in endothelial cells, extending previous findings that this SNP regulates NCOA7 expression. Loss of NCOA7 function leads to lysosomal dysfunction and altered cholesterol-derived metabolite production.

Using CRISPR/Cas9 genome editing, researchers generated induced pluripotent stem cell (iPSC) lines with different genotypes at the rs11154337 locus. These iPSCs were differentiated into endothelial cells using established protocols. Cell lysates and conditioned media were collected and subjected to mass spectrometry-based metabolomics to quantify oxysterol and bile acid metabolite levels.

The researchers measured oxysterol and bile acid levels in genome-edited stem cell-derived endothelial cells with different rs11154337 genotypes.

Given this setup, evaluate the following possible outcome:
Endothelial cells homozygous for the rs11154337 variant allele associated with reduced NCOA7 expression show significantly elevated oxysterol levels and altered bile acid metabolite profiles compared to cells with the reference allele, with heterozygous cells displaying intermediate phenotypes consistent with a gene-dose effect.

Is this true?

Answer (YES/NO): NO